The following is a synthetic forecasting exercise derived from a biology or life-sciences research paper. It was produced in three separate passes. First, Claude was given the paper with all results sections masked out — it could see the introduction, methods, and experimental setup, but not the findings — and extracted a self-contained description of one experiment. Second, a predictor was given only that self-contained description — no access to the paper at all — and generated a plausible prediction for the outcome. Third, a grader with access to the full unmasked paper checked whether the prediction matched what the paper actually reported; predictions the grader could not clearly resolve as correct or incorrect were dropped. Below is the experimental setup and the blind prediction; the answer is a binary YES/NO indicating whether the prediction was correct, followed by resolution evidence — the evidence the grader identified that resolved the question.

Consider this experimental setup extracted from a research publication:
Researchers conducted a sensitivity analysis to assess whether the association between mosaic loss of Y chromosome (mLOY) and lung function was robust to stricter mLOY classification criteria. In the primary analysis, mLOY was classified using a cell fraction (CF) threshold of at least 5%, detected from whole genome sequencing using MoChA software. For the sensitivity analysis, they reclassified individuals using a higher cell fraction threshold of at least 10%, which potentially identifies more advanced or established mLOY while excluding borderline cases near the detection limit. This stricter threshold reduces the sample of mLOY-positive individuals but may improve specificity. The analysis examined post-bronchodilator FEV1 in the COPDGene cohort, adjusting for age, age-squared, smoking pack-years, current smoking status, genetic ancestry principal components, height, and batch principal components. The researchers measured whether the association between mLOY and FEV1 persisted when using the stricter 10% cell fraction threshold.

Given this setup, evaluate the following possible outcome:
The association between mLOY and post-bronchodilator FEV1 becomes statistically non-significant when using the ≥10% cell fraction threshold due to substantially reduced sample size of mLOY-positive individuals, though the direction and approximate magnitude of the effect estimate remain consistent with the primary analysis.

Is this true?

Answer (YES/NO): NO